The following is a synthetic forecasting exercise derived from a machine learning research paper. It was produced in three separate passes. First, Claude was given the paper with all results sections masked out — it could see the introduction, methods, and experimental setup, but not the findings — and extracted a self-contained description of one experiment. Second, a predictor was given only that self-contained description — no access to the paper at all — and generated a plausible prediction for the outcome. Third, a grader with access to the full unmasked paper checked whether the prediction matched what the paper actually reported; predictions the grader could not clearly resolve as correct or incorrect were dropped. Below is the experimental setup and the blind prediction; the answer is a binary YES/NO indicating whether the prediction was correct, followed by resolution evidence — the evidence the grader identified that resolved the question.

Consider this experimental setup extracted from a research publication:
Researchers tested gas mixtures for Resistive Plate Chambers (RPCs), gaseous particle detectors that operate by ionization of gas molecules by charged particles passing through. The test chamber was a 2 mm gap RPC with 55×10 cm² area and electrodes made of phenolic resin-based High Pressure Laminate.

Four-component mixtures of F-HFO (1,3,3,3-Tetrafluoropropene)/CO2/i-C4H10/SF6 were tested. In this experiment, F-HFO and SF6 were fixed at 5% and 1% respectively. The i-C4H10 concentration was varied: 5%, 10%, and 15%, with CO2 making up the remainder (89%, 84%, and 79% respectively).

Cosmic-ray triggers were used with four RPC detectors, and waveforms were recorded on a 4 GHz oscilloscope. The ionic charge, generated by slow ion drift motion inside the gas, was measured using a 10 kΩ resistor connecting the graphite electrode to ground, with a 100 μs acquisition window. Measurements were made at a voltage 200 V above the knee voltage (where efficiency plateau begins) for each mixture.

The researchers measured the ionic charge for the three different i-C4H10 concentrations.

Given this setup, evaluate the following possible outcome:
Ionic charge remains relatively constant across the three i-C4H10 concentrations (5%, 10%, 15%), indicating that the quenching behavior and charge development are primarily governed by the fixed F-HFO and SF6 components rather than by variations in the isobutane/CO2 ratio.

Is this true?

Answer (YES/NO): NO